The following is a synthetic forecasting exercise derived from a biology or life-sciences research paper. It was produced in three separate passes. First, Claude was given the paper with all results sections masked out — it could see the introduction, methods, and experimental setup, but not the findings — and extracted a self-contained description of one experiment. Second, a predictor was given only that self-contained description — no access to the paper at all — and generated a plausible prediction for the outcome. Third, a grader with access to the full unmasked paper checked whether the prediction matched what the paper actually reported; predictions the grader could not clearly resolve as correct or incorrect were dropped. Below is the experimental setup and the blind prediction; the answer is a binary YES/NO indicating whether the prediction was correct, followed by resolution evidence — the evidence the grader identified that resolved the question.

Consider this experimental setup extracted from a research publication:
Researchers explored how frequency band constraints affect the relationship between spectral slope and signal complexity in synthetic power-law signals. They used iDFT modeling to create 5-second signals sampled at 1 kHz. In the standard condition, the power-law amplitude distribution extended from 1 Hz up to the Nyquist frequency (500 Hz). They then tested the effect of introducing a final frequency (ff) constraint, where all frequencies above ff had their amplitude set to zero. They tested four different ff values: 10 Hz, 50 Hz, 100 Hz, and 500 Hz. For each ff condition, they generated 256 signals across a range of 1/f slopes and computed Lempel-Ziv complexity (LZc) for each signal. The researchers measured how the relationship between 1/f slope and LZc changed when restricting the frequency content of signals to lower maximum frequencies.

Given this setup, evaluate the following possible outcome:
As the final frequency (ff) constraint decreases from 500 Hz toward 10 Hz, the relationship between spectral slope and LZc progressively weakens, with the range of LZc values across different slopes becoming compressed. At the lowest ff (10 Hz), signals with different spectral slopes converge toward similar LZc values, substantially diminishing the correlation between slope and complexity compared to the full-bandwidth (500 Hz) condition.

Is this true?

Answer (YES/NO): NO